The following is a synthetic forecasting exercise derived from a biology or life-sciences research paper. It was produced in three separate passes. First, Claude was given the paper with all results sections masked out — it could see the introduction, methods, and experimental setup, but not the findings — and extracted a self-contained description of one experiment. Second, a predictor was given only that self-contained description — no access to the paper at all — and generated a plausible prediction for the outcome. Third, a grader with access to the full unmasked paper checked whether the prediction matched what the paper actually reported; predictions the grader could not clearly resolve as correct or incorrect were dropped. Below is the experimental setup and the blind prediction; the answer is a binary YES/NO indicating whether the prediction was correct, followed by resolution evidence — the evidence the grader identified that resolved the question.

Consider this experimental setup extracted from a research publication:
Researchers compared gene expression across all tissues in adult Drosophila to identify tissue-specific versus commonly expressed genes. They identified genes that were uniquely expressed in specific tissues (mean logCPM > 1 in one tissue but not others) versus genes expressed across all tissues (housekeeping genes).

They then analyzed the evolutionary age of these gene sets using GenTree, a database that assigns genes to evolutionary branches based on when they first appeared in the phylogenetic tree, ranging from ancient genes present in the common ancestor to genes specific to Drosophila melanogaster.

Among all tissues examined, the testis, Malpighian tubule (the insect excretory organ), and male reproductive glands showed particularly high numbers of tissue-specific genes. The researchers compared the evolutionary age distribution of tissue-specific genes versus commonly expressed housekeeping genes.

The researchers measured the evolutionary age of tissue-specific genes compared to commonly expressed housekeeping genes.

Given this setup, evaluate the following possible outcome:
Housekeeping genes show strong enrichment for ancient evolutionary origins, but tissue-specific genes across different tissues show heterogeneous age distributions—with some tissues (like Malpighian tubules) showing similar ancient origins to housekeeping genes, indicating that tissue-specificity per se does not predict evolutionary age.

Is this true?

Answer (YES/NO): NO